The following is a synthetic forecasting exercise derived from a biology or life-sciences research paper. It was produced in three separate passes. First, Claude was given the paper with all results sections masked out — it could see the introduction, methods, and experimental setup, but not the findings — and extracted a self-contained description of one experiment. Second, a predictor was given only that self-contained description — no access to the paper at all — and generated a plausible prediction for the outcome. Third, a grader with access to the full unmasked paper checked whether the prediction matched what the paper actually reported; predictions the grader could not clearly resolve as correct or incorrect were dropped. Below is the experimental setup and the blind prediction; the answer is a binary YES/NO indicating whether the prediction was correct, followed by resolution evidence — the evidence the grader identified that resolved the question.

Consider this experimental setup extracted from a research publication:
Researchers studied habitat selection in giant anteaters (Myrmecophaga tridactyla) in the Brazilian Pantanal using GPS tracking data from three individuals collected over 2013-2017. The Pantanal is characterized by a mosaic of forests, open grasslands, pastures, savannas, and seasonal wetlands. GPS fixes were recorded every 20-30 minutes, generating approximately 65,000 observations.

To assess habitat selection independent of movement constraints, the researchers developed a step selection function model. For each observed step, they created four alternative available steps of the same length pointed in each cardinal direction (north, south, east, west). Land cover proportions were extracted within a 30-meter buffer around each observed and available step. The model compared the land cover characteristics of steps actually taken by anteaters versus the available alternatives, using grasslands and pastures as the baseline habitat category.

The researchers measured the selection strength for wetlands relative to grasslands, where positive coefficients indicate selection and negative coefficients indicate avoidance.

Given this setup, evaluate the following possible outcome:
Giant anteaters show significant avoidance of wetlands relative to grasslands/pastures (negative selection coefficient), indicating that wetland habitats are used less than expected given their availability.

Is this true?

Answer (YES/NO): YES